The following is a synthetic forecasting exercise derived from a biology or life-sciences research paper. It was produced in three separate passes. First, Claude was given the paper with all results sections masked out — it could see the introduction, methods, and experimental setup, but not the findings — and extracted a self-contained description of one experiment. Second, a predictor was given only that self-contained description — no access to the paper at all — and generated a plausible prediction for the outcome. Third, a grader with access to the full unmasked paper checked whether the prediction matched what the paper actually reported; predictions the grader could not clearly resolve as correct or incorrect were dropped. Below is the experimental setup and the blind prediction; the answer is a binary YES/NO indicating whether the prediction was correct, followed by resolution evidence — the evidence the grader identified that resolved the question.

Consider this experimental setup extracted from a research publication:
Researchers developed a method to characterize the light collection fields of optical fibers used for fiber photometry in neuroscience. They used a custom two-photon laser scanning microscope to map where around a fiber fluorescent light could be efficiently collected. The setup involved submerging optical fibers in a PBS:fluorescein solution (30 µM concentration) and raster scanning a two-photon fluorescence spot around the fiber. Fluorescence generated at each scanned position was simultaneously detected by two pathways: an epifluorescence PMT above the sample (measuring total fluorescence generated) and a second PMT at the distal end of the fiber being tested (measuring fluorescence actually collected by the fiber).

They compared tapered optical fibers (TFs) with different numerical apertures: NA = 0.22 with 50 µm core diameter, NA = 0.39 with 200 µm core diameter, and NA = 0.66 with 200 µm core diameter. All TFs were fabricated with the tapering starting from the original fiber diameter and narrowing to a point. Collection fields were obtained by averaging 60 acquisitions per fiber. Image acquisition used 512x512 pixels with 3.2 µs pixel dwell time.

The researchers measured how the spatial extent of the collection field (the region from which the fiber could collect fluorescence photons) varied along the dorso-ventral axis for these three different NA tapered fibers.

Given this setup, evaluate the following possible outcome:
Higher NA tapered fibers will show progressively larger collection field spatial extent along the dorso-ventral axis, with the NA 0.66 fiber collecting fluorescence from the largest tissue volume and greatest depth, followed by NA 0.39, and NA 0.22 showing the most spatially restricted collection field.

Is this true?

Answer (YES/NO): YES